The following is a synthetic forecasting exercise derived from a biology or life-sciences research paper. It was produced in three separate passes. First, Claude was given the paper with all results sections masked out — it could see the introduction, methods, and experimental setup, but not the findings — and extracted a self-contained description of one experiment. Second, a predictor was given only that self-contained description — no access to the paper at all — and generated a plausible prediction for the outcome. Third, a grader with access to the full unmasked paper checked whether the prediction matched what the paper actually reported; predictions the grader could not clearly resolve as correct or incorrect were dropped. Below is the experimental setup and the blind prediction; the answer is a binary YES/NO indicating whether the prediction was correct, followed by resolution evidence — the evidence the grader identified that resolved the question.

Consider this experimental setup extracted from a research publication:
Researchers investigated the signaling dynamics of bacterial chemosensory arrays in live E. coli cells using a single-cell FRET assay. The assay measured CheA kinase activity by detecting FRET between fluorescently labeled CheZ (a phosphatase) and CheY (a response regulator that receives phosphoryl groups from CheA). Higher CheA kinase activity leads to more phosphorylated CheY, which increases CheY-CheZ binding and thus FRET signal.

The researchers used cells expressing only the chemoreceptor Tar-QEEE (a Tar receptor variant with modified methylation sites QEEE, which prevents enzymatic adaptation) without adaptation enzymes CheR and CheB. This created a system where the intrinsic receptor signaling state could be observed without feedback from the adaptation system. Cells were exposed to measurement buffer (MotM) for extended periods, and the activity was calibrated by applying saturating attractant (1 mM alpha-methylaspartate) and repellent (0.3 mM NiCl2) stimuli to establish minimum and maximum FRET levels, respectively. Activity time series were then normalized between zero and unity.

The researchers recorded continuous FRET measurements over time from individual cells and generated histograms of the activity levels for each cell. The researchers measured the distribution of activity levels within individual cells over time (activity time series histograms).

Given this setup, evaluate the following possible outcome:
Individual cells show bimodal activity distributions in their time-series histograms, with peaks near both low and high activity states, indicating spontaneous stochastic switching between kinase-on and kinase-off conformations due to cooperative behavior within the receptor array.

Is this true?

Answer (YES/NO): NO